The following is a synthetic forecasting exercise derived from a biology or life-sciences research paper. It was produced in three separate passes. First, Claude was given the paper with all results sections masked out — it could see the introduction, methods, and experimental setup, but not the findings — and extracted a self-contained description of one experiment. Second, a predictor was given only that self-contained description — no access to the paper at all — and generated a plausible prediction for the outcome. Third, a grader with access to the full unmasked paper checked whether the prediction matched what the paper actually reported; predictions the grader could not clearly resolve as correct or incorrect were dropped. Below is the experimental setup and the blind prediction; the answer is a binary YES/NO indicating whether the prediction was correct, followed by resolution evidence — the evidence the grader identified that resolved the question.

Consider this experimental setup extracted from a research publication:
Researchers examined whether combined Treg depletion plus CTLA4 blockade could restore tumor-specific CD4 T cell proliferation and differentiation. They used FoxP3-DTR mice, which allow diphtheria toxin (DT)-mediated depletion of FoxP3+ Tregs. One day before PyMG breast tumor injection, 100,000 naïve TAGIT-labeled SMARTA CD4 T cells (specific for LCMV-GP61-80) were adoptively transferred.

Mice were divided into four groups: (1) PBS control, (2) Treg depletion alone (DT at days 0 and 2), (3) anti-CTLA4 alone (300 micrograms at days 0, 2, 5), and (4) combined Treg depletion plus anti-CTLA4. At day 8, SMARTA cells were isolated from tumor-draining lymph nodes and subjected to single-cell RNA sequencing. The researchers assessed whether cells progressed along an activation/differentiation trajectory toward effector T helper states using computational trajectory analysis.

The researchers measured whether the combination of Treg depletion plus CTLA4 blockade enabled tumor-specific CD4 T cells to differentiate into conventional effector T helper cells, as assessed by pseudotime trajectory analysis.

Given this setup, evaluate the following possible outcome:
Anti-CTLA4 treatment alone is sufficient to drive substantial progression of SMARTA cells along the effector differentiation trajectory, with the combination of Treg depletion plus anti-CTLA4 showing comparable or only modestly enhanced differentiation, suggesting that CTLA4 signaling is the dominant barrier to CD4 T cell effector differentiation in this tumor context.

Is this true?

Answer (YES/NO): NO